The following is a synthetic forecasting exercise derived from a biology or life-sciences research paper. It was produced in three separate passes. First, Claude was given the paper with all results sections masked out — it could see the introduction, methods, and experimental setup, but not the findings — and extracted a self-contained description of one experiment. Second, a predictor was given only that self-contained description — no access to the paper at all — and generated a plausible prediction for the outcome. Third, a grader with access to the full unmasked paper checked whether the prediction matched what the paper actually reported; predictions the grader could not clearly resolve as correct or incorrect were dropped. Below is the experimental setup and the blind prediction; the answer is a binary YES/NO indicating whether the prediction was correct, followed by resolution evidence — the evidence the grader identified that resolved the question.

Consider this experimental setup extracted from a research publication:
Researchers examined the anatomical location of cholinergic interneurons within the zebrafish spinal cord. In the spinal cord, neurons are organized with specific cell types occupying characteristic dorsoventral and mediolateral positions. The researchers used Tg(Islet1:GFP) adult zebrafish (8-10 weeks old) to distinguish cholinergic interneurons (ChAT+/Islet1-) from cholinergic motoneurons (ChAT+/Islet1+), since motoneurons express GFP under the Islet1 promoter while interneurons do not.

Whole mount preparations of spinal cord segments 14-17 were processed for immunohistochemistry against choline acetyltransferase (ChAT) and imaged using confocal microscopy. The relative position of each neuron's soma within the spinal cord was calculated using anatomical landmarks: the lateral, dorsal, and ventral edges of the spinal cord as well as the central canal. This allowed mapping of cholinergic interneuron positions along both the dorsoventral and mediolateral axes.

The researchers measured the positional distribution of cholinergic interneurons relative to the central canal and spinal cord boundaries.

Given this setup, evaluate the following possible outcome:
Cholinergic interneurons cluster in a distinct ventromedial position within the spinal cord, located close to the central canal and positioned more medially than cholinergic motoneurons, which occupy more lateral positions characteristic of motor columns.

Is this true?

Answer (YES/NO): NO